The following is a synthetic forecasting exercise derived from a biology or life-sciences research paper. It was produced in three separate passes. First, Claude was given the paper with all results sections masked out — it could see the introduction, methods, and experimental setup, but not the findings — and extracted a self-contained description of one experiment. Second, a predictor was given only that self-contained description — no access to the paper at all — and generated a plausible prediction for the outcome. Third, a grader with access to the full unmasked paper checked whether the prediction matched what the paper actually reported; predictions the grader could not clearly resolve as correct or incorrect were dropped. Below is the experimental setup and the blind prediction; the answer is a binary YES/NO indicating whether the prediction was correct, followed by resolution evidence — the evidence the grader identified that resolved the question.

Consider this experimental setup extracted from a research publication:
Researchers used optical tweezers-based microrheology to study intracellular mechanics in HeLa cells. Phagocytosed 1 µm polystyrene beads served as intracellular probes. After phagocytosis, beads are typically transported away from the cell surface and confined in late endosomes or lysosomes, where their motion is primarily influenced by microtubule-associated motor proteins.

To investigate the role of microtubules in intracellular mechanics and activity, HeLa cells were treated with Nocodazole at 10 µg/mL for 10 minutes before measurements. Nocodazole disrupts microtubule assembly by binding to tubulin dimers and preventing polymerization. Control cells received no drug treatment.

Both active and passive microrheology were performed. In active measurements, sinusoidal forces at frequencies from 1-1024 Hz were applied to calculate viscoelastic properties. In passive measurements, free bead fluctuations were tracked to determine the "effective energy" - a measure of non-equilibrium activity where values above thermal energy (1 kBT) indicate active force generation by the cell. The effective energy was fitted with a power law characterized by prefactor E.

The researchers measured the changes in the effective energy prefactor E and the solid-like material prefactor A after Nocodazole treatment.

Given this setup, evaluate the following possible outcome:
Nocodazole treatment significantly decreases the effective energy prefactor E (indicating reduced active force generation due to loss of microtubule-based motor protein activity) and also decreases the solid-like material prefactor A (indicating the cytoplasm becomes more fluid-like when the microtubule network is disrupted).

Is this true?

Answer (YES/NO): NO